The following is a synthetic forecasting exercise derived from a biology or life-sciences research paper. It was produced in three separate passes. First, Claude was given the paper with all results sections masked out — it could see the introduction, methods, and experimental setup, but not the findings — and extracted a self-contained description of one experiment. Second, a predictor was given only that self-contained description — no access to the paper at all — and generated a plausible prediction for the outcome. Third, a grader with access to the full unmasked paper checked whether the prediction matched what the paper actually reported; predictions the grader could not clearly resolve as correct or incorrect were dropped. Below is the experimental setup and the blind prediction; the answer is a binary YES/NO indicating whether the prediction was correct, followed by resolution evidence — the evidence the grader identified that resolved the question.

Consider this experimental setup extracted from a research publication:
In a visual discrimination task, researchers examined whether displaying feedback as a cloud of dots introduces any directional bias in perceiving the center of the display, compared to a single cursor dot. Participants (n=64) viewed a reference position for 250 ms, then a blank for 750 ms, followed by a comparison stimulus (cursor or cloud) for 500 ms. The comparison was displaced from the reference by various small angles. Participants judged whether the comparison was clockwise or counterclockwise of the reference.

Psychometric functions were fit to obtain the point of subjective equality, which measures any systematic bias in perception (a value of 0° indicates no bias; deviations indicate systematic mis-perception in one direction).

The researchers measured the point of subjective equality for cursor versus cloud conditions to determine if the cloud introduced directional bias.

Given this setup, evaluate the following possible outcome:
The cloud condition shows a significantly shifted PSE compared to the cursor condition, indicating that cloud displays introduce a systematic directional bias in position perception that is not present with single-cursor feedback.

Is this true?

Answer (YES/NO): NO